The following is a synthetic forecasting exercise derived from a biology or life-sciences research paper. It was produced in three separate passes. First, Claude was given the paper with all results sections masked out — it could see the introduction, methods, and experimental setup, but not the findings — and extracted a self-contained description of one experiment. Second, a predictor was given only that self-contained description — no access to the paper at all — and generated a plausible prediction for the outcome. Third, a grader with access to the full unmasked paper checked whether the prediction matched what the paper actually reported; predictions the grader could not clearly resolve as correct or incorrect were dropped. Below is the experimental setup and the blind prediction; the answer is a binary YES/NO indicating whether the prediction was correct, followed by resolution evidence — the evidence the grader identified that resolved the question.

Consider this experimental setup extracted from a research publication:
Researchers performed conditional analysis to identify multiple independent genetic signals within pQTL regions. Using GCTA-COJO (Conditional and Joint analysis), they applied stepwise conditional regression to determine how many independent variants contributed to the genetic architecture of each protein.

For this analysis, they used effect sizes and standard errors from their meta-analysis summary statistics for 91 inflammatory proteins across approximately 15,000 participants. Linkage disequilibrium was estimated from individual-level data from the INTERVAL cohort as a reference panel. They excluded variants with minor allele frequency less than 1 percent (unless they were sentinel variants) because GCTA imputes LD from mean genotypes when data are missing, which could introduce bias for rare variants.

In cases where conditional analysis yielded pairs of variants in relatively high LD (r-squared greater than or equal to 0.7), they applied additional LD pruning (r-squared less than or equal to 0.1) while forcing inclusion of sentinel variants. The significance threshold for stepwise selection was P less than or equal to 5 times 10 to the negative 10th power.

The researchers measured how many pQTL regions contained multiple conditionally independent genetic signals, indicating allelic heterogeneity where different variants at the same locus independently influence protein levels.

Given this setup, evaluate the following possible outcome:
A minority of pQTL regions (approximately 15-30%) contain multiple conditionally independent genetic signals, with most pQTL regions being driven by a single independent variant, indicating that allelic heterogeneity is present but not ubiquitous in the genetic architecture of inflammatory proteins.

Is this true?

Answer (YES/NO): NO